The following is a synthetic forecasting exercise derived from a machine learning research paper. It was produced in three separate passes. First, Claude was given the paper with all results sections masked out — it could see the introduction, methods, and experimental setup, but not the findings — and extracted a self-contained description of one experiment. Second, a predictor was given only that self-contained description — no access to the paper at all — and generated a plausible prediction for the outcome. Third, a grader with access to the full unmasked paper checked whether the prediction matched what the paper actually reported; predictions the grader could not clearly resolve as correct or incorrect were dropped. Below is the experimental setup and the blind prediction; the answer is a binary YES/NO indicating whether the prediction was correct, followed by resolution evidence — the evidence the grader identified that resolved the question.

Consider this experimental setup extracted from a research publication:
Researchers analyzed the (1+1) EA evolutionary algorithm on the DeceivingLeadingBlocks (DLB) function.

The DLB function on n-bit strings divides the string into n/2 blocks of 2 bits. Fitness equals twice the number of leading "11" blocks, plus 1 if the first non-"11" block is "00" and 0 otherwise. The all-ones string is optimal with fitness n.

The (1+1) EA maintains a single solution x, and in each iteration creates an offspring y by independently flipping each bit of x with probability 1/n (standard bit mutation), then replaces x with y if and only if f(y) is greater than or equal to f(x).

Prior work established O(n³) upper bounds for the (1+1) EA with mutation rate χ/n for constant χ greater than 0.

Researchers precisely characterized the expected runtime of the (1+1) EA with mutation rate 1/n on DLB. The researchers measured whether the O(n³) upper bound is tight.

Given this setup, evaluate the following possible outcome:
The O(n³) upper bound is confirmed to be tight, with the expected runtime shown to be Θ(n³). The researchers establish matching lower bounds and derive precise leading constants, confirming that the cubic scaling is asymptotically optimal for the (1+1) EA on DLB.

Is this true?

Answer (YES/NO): YES